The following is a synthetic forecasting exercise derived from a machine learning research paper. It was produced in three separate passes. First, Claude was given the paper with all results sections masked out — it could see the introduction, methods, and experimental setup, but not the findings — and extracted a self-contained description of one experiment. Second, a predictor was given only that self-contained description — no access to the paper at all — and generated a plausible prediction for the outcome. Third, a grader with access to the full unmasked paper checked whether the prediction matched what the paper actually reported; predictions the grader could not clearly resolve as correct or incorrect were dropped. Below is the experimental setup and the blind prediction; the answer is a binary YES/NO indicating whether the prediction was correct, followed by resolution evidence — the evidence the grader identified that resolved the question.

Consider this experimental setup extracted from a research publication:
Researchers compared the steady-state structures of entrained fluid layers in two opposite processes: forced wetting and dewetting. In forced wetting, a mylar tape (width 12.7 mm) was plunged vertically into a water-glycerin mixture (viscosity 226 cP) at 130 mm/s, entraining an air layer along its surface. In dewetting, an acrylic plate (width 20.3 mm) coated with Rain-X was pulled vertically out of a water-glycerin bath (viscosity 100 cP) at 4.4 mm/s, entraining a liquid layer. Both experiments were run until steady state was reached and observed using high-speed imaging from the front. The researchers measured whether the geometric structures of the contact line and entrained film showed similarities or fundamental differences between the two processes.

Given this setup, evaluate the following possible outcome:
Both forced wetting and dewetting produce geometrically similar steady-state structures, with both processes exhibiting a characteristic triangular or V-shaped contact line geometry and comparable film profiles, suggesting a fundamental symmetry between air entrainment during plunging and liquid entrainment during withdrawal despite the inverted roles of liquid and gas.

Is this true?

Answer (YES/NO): YES